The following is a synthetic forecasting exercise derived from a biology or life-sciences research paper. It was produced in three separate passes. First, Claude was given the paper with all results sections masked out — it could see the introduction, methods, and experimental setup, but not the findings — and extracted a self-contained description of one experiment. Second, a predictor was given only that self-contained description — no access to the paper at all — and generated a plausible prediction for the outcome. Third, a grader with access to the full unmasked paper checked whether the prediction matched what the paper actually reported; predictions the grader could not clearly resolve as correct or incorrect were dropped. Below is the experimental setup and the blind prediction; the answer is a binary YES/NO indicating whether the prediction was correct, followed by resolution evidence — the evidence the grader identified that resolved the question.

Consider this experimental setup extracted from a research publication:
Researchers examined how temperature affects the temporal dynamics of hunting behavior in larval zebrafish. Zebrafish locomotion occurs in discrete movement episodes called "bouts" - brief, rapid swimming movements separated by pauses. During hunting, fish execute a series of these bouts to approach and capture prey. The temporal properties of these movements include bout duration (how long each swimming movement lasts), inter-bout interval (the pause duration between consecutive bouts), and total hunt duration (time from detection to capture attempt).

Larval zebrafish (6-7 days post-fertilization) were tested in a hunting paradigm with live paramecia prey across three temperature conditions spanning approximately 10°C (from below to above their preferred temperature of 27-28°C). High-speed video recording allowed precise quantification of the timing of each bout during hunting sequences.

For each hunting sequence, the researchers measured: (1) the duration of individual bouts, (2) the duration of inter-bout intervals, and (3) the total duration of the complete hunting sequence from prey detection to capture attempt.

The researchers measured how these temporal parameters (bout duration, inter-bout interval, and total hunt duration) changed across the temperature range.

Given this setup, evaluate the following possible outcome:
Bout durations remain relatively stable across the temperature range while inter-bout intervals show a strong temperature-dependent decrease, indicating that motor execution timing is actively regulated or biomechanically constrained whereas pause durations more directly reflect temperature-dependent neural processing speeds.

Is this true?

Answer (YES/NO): NO